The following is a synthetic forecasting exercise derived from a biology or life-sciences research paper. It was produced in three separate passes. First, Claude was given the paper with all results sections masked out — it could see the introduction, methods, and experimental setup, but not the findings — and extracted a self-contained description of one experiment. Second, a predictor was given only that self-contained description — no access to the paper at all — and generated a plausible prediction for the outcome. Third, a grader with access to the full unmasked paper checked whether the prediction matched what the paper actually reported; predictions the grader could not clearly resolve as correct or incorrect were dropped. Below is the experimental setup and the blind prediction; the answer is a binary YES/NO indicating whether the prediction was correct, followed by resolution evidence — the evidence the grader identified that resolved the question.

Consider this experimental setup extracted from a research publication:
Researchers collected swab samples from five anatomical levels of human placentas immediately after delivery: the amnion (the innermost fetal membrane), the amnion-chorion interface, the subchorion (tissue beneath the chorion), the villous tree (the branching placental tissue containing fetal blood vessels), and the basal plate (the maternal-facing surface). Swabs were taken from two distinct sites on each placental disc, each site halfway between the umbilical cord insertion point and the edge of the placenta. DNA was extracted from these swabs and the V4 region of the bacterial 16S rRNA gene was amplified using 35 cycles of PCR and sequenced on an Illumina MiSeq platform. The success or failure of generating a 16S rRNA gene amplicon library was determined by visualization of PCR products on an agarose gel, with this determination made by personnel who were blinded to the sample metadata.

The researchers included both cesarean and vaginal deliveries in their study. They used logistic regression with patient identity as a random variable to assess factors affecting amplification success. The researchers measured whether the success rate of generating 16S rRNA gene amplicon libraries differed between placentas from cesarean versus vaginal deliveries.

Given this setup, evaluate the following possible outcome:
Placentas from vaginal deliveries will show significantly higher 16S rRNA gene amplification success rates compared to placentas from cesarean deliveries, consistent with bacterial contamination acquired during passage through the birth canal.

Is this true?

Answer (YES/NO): NO